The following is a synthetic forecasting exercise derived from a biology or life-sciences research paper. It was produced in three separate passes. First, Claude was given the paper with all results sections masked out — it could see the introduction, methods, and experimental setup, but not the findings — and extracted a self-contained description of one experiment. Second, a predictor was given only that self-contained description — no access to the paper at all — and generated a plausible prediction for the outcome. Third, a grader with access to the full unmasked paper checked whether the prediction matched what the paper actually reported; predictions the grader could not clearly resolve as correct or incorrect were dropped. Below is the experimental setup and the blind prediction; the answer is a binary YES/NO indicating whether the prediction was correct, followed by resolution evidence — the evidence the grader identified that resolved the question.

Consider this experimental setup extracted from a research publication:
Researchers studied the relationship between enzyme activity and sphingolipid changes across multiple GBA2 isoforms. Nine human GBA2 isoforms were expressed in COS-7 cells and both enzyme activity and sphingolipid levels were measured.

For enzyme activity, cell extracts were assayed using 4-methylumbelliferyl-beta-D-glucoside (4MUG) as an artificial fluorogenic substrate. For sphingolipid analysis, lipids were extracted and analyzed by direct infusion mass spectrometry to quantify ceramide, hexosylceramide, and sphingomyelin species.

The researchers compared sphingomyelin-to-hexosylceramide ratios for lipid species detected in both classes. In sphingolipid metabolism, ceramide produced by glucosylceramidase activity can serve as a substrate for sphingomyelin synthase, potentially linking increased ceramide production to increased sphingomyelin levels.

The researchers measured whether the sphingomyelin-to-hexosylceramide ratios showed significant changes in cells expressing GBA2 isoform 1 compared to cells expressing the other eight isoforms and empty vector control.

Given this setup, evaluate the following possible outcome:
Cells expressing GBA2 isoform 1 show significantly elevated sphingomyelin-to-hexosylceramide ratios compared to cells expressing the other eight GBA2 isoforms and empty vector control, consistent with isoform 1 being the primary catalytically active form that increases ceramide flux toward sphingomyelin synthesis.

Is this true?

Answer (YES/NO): YES